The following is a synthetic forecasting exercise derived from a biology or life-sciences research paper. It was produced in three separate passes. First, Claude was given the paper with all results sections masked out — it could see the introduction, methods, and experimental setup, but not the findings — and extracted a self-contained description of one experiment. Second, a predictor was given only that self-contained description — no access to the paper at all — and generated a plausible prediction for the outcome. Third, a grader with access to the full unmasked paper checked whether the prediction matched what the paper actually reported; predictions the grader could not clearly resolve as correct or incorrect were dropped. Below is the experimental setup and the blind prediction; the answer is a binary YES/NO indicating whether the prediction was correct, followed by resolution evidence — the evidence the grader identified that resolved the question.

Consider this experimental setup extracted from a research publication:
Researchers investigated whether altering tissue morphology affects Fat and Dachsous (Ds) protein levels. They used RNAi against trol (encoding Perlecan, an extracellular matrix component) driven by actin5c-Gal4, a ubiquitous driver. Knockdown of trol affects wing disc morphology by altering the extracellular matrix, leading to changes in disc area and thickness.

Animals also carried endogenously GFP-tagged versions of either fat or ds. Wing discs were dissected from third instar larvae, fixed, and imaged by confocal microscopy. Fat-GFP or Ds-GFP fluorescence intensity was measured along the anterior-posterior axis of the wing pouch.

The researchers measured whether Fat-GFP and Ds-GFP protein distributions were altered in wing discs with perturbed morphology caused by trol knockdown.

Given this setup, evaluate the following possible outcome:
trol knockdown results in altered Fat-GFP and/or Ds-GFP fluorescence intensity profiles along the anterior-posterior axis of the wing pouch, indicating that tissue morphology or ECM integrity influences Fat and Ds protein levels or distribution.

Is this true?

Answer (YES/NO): NO